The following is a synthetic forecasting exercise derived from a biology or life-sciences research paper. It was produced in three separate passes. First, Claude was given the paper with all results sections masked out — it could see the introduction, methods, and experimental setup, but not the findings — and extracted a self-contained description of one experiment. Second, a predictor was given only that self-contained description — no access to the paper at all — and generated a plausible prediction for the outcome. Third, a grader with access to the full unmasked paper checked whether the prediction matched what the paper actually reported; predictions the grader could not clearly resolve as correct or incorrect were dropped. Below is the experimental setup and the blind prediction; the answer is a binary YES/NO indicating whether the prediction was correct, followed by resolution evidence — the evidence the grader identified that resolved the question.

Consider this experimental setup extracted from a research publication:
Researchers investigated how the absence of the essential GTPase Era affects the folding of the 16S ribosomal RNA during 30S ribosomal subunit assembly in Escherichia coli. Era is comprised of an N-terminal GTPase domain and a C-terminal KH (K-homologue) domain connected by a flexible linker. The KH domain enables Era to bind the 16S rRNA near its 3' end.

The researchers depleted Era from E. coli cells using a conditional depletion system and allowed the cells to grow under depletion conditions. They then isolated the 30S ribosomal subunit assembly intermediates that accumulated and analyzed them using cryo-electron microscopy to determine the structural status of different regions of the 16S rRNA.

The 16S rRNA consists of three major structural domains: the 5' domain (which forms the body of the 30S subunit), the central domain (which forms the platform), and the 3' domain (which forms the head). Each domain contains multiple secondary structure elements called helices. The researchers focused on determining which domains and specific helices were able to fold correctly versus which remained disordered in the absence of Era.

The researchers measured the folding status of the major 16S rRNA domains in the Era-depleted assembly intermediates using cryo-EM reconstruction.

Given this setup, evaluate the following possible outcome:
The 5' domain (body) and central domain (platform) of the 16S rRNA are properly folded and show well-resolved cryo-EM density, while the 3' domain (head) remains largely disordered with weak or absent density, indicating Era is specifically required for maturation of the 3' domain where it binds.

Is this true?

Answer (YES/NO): NO